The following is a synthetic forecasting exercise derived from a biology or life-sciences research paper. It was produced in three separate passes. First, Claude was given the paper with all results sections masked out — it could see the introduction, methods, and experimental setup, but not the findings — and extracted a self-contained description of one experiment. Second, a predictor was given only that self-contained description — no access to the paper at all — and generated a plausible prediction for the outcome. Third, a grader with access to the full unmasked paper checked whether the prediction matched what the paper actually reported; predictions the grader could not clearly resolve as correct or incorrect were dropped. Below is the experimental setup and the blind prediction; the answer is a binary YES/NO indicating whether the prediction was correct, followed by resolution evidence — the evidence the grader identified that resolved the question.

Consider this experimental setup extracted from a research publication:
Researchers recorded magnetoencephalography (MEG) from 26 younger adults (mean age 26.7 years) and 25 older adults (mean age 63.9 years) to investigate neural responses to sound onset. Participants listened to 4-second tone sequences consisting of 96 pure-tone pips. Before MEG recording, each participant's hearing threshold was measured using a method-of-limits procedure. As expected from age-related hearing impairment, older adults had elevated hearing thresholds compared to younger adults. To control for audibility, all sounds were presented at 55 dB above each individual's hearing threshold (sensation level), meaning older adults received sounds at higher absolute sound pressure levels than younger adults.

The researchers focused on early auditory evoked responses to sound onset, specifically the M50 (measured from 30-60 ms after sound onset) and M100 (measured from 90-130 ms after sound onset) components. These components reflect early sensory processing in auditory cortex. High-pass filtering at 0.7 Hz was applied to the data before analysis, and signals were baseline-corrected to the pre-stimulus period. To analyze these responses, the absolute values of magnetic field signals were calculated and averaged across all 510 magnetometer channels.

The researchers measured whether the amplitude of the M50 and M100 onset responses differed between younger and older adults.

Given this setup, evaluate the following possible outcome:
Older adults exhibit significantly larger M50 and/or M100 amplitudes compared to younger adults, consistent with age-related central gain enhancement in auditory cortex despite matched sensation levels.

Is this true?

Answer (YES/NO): YES